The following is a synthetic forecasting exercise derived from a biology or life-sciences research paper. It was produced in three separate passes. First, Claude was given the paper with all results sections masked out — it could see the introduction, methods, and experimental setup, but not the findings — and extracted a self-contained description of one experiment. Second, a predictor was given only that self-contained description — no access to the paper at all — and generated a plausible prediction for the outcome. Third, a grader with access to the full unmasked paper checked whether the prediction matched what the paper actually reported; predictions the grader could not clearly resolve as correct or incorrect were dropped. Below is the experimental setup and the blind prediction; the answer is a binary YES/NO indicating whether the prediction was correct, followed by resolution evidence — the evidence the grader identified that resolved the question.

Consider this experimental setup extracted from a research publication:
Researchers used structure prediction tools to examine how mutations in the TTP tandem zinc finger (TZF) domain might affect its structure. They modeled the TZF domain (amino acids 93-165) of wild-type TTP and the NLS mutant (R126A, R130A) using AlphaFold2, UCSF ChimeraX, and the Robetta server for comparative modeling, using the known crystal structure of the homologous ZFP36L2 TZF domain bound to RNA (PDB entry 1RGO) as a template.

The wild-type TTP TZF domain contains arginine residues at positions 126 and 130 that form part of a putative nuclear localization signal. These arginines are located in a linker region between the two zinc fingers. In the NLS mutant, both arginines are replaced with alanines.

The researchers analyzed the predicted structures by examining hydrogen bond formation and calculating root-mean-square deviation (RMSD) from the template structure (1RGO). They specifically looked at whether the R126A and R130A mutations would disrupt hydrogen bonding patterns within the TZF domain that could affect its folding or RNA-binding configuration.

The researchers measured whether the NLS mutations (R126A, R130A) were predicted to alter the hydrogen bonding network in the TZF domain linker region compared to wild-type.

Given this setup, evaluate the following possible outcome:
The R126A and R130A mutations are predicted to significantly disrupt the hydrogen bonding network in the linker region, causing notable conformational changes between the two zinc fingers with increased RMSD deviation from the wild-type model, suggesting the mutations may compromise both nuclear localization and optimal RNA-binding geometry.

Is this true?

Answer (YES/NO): NO